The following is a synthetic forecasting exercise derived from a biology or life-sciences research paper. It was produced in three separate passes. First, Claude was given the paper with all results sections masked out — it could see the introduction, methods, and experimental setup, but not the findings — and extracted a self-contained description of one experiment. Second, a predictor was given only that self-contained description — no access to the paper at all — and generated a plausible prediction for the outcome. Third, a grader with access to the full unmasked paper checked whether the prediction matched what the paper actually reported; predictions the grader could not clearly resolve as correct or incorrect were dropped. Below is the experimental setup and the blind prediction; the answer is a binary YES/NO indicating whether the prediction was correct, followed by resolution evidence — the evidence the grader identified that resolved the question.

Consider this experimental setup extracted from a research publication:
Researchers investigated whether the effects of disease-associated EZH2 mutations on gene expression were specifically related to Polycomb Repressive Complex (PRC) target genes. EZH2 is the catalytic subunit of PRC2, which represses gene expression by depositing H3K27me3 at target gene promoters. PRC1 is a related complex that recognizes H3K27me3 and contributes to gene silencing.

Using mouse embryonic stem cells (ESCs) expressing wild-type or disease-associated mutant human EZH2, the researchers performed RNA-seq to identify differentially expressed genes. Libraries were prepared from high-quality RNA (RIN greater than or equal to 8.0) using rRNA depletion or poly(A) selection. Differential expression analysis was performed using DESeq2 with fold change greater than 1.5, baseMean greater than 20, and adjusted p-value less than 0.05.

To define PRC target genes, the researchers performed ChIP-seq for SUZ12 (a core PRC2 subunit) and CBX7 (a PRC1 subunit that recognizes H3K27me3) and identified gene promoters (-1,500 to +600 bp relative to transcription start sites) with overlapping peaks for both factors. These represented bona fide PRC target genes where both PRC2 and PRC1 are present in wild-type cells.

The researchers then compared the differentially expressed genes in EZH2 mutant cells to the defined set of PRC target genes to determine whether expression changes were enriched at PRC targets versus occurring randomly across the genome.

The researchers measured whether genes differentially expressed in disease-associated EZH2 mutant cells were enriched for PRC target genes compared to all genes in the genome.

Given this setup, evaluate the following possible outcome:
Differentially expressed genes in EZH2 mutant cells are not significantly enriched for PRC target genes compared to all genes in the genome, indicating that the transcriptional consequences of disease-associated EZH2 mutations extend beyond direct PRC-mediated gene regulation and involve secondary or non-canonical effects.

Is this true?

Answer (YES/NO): NO